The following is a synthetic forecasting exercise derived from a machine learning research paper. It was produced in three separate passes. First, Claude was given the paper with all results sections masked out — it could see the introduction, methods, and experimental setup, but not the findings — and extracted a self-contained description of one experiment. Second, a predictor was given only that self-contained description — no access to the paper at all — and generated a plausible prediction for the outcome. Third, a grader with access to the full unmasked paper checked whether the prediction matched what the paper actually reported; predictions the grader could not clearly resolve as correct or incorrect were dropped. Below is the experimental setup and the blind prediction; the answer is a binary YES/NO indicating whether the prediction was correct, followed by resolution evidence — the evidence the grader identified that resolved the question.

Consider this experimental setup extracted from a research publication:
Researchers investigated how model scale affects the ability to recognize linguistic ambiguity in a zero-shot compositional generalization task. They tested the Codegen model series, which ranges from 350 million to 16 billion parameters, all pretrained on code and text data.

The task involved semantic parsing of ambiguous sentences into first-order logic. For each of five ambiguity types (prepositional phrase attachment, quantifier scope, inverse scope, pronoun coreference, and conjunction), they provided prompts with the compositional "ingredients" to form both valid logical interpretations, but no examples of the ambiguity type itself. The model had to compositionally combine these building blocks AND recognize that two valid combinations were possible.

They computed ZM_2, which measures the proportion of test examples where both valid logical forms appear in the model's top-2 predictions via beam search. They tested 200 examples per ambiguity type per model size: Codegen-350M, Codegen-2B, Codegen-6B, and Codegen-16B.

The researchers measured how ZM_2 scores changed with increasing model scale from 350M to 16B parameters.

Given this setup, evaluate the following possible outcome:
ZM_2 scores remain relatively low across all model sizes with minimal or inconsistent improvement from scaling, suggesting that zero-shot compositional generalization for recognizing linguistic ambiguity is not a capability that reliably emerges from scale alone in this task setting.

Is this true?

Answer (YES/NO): YES